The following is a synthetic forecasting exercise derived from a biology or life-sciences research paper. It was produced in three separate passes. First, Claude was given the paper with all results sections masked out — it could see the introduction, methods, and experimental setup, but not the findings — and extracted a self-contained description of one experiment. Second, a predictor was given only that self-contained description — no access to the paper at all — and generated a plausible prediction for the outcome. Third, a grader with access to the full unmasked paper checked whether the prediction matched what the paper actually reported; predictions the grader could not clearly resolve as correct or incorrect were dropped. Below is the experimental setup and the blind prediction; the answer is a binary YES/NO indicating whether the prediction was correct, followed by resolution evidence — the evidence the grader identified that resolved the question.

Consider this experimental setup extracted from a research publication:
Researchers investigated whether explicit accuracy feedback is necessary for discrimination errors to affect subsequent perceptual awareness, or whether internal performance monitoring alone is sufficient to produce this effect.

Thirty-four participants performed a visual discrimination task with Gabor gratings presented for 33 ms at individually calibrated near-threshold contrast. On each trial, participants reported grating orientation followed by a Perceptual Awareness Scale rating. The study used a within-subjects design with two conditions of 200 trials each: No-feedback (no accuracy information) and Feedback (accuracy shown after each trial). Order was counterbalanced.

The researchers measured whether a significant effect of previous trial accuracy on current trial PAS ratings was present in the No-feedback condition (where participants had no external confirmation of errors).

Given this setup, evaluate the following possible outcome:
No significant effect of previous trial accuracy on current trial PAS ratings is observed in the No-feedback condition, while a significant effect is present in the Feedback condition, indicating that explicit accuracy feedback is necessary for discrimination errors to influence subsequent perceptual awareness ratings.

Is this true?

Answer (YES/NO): NO